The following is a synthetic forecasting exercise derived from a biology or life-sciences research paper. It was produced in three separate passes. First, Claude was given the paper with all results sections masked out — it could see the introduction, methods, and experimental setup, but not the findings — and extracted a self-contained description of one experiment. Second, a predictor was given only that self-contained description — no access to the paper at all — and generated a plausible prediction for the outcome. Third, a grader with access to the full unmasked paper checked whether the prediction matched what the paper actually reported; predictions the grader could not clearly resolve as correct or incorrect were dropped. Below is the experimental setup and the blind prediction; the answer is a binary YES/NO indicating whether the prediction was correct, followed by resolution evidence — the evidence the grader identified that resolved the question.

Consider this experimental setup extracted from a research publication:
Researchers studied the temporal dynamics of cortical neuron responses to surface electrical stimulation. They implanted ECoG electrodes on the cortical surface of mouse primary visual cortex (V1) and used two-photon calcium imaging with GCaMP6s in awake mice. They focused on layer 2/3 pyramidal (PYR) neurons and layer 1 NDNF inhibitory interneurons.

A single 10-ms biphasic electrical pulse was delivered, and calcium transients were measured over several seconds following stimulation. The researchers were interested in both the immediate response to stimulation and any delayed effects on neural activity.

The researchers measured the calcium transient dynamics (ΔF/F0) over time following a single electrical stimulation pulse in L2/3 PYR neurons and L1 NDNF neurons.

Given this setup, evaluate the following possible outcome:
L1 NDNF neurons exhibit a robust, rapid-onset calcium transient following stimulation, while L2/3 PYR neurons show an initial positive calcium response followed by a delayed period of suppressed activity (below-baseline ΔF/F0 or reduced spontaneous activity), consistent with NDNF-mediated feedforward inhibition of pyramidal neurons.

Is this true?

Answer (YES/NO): NO